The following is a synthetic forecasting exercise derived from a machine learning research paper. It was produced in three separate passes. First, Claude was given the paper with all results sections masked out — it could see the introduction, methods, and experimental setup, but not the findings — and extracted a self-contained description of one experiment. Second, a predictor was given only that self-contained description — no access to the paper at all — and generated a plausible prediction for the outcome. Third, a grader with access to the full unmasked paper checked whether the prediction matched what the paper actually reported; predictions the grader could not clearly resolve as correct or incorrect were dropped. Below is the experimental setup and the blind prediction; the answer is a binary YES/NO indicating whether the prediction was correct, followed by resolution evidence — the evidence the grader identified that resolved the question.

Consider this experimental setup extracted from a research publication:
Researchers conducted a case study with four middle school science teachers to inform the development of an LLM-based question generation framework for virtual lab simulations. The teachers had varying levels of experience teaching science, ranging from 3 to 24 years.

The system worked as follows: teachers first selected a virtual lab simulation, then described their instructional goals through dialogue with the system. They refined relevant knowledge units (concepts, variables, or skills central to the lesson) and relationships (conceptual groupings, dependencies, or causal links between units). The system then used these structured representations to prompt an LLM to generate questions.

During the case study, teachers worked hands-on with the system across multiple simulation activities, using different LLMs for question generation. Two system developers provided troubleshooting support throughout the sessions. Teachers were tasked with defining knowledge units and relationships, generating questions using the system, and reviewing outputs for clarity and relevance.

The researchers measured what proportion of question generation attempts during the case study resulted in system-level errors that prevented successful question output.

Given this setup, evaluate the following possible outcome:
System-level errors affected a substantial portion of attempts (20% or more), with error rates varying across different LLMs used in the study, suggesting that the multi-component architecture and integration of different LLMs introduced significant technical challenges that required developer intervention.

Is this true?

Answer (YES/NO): NO